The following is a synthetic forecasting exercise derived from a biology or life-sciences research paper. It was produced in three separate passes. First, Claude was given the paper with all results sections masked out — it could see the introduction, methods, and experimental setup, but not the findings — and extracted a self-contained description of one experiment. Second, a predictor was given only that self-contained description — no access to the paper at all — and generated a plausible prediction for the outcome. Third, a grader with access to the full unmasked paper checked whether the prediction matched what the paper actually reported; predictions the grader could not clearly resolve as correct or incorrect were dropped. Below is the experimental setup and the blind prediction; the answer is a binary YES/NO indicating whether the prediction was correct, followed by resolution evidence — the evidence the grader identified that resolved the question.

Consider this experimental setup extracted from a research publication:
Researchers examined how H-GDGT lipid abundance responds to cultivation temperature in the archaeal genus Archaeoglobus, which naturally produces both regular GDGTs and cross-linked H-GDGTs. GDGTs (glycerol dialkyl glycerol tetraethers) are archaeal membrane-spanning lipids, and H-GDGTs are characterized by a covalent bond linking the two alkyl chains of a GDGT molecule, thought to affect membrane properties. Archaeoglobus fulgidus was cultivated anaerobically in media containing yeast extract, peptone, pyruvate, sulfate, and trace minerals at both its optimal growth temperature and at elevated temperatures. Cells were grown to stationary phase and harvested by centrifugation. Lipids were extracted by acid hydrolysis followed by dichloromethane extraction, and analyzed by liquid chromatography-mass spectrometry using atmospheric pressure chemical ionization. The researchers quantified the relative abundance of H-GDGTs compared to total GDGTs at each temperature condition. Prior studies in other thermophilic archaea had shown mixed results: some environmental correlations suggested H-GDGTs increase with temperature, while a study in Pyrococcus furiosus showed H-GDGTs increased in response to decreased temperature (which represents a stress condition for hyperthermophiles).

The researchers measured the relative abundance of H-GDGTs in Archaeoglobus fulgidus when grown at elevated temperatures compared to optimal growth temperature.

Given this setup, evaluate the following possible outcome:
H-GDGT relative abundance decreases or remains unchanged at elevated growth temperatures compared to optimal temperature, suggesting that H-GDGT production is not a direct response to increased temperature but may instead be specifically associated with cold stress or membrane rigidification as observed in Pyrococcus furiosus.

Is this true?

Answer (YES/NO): NO